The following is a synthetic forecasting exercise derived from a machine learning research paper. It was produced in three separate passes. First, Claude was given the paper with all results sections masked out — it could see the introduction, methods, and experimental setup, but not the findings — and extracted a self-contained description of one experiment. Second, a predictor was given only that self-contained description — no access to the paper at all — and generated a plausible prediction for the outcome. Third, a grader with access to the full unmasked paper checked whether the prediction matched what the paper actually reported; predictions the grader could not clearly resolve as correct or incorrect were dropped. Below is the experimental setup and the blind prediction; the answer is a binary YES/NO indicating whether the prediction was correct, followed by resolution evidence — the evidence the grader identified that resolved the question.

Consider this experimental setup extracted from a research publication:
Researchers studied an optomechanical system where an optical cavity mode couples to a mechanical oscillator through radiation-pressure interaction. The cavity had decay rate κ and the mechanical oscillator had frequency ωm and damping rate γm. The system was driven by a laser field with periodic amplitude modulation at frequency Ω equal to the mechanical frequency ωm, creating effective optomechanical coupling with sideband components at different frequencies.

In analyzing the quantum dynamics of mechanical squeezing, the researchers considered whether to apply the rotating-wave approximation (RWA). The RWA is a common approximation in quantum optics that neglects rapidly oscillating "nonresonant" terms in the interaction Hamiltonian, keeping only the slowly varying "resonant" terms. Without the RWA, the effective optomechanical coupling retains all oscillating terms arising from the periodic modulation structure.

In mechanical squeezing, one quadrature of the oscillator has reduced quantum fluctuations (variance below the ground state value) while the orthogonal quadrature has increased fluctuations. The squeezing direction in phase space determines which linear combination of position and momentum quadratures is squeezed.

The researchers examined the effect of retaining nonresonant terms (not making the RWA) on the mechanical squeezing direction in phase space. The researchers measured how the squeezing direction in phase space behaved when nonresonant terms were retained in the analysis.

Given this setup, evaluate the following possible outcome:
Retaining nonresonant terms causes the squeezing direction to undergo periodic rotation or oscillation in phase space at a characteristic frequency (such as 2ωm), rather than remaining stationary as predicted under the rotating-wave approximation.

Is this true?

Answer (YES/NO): YES